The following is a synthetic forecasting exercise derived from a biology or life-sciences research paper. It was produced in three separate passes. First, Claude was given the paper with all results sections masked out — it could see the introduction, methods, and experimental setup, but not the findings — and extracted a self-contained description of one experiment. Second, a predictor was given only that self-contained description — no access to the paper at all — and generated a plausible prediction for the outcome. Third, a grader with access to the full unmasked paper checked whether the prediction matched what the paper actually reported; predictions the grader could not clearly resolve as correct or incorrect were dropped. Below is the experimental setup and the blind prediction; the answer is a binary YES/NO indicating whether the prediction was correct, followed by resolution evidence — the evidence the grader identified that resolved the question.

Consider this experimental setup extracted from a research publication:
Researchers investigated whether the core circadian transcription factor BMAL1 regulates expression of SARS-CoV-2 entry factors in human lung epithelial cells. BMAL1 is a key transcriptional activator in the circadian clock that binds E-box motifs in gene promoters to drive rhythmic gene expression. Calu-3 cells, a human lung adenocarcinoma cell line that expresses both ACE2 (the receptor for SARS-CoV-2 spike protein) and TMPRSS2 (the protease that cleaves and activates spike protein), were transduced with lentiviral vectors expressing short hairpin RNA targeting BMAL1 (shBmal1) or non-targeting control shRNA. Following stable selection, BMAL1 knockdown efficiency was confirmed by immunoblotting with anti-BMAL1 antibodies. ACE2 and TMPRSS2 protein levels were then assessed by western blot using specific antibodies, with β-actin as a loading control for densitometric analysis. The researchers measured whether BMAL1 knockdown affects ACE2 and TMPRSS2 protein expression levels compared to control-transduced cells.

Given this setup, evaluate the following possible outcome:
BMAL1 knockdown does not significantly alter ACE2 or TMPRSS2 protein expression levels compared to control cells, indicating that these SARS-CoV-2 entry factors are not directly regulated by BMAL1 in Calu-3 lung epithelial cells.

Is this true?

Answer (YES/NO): NO